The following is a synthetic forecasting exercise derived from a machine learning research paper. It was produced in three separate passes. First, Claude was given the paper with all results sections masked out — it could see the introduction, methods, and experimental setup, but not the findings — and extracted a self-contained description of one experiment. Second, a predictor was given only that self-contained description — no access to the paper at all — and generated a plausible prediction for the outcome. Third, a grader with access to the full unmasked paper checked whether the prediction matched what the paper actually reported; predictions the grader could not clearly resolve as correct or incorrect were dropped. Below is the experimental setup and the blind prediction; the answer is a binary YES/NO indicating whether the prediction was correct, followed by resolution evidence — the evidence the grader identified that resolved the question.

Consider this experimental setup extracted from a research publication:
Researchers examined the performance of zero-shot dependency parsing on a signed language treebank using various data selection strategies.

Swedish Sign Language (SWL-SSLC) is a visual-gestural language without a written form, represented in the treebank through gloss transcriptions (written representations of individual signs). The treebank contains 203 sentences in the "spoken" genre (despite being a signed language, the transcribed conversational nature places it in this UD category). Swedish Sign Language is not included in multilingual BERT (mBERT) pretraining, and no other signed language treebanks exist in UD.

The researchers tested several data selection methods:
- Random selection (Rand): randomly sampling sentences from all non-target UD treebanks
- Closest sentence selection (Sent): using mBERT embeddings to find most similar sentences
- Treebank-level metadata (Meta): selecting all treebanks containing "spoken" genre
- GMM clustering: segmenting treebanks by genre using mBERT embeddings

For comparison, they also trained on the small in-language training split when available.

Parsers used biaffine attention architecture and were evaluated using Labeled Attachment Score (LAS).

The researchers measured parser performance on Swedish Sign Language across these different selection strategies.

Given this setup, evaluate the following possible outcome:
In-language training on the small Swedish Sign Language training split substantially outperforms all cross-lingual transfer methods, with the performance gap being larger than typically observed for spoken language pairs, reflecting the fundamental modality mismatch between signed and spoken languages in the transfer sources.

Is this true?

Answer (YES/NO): NO